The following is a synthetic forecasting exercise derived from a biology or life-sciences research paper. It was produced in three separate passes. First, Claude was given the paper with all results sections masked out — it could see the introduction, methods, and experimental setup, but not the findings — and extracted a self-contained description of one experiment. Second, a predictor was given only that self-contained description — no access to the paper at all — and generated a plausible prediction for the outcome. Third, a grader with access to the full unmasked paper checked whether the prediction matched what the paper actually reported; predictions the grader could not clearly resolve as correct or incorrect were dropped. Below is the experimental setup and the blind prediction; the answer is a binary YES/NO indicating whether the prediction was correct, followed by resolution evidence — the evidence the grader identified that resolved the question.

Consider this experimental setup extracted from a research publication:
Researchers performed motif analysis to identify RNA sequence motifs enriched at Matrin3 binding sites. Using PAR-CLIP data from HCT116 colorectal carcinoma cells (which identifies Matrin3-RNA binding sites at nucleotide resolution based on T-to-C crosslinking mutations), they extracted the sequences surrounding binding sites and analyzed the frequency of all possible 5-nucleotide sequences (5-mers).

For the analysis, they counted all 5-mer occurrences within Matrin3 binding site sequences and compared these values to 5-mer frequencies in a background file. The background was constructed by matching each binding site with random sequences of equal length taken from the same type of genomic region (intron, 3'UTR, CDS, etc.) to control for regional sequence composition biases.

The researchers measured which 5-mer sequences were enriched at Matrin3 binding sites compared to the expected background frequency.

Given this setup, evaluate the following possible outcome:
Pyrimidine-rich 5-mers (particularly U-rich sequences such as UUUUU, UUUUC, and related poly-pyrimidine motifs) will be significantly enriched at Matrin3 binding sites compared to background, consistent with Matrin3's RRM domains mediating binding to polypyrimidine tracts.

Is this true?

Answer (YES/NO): YES